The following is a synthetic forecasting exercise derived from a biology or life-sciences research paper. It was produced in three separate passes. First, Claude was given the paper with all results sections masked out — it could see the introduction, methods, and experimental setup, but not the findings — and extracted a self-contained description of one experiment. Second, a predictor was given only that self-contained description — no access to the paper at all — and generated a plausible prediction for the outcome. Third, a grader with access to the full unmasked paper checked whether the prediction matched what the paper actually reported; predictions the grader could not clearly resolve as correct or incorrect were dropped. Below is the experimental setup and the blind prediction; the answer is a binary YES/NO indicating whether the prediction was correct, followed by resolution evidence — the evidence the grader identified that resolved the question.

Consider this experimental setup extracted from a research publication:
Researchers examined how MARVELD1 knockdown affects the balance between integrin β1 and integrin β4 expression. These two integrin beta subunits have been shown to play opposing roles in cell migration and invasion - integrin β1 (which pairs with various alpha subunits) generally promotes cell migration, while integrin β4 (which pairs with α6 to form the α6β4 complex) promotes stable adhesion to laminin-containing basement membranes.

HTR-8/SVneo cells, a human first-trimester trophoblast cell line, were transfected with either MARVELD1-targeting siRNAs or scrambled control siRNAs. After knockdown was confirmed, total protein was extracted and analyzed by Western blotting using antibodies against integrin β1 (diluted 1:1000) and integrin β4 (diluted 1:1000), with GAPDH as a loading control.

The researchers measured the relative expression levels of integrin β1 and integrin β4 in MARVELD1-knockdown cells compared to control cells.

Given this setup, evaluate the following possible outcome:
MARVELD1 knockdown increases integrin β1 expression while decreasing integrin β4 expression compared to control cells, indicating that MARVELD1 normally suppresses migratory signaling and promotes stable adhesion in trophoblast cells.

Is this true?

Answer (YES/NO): NO